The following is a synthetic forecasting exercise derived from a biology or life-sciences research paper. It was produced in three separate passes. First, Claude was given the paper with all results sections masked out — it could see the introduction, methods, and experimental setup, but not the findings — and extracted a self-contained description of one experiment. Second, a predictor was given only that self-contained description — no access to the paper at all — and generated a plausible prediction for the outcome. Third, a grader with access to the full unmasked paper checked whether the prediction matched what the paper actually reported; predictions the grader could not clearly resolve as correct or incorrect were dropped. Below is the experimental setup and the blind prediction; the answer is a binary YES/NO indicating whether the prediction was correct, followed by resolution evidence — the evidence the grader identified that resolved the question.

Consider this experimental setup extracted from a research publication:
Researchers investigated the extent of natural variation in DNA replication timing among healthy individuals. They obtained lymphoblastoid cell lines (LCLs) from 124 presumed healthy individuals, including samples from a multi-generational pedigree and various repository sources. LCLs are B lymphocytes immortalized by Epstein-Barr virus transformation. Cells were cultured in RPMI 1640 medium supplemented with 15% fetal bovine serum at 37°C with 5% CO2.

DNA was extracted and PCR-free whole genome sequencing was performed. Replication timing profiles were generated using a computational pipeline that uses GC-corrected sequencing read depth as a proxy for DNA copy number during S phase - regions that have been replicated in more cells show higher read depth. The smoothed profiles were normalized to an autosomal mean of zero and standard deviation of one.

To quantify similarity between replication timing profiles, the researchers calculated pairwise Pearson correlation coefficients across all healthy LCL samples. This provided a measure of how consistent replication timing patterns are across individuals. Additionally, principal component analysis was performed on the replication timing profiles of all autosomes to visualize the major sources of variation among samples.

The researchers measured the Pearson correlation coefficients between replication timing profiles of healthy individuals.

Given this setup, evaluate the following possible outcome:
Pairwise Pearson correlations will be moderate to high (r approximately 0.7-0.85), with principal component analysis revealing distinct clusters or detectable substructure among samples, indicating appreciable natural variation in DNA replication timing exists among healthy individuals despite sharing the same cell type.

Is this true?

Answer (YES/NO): NO